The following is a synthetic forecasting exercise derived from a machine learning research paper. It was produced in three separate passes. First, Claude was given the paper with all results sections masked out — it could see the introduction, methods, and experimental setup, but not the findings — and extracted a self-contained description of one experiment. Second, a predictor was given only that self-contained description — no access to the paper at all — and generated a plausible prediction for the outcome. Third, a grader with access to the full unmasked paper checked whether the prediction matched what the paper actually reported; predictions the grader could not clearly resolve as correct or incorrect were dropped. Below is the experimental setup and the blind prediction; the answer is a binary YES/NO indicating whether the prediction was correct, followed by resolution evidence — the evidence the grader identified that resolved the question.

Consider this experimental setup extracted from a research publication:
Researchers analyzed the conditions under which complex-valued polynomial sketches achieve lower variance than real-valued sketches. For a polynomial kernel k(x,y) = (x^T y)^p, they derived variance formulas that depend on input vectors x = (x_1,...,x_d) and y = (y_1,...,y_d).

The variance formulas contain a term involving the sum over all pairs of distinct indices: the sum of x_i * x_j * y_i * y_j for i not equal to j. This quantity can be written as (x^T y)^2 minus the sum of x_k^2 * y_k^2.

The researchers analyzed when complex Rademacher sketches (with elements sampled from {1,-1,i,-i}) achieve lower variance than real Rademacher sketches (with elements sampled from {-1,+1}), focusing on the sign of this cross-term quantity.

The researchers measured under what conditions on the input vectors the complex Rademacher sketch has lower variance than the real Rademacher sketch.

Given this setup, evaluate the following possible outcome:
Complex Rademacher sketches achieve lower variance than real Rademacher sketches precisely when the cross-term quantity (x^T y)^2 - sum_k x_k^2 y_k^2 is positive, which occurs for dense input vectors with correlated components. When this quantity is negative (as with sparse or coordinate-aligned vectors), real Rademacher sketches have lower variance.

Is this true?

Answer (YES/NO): NO